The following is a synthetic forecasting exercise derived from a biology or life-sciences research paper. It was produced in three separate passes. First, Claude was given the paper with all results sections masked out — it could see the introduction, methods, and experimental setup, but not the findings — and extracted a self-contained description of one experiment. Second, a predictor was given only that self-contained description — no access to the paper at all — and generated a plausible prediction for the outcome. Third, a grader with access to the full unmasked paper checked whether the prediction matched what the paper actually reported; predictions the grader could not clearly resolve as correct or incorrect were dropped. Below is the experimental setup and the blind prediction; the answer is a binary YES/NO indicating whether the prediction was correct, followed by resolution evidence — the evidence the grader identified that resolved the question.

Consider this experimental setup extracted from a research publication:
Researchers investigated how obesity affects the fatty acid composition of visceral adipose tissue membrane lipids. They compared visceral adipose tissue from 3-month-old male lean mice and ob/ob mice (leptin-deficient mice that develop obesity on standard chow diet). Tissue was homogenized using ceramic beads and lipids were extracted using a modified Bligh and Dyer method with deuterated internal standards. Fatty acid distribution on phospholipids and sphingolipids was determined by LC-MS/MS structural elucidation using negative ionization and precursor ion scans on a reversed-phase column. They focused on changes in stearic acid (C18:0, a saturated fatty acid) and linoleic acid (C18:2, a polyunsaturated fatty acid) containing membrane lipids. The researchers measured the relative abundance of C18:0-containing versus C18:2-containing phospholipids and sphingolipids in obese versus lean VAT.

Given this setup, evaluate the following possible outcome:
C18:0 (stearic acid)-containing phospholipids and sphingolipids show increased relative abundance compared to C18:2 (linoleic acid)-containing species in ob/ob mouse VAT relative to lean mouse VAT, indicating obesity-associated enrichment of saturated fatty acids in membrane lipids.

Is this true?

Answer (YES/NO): YES